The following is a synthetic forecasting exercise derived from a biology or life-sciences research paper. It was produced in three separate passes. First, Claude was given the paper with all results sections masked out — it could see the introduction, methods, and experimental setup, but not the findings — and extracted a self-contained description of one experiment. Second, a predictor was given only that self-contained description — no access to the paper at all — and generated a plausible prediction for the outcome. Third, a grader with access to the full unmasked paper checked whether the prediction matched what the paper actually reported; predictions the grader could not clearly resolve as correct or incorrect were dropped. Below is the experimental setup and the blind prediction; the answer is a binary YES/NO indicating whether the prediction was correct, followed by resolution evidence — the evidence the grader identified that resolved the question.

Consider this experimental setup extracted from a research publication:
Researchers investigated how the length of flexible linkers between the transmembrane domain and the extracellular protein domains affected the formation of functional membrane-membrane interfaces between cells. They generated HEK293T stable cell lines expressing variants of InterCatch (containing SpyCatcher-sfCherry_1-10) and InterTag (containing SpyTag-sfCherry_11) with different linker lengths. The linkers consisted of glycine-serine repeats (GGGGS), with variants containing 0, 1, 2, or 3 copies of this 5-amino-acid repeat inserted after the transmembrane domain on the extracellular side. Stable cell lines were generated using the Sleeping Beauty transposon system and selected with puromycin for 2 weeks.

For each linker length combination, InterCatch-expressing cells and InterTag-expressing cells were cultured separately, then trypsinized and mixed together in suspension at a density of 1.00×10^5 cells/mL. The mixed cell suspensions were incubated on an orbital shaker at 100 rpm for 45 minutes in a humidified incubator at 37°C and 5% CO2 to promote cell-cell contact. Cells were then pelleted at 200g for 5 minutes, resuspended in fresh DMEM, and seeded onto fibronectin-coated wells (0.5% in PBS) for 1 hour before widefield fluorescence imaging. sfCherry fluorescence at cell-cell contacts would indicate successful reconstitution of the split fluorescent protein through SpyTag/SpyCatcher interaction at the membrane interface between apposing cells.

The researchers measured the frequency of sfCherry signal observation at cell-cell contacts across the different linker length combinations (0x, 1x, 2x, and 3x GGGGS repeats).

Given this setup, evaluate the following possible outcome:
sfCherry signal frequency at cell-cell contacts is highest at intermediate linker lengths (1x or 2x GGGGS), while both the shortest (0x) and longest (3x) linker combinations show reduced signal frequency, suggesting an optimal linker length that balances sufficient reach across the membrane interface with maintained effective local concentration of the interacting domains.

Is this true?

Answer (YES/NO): NO